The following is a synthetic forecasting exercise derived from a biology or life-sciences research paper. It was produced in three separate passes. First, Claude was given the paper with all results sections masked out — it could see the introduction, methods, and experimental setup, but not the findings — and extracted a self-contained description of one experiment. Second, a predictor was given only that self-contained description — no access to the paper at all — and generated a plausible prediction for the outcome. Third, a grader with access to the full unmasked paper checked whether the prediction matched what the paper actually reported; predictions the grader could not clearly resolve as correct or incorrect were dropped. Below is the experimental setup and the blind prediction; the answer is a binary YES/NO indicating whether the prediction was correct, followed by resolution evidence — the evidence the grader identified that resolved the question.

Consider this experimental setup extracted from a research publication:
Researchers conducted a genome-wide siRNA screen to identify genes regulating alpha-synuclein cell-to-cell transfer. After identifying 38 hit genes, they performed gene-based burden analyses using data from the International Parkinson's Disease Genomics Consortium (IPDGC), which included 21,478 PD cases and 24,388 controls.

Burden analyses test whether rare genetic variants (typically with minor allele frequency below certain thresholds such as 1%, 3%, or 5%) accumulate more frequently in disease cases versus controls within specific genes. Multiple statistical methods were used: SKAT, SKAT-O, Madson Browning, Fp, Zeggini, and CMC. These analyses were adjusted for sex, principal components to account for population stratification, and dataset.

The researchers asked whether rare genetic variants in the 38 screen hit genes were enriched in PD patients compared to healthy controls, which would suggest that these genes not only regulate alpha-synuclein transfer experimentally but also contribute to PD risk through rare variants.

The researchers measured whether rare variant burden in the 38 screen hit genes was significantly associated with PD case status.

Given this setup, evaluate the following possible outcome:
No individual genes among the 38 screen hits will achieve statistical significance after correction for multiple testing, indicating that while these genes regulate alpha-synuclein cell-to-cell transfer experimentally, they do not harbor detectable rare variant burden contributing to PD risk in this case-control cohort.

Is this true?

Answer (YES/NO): YES